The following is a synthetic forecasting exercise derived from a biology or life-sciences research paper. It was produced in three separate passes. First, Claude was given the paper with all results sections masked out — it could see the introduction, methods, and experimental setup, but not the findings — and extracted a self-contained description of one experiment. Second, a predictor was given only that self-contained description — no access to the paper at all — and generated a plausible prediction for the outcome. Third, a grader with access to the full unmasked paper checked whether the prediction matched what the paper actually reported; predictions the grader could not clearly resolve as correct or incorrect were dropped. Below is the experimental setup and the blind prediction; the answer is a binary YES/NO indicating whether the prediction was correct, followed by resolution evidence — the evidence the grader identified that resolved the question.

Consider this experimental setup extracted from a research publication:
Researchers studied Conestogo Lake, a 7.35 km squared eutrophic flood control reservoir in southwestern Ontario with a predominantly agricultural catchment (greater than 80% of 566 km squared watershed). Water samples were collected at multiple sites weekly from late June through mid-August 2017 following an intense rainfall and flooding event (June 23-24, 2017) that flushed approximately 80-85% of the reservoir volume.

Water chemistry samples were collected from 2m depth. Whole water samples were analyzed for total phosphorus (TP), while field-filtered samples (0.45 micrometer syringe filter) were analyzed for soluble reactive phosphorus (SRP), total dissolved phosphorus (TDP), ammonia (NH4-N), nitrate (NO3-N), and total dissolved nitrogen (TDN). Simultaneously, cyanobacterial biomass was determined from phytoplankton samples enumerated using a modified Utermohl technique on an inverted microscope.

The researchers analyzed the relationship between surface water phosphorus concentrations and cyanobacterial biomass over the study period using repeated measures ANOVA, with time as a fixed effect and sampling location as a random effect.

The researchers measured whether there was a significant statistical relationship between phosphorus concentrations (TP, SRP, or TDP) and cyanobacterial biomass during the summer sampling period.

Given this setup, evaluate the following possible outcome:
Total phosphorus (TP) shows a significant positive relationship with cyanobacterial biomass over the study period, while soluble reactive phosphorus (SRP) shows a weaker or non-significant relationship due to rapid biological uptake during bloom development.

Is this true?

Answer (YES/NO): NO